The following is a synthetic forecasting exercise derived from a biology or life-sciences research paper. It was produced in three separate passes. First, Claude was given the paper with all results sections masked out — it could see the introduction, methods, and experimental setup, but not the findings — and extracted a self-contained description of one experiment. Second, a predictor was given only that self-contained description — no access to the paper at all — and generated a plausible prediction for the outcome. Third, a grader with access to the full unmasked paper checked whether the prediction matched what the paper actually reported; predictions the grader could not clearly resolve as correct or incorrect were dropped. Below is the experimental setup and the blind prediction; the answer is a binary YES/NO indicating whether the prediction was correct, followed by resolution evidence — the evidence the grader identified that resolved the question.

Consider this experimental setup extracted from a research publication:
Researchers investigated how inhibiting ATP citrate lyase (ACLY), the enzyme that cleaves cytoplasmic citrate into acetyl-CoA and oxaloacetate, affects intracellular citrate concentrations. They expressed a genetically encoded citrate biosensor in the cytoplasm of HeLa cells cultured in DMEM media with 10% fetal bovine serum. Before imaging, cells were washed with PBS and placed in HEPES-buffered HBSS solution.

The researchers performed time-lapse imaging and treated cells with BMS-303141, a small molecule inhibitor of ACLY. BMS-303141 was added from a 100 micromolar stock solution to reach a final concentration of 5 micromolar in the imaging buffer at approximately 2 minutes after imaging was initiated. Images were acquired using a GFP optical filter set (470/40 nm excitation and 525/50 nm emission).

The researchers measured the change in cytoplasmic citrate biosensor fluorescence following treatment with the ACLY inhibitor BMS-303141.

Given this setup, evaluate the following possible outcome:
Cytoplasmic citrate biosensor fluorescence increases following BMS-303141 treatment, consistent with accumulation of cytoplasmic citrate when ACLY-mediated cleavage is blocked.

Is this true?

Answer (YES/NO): NO